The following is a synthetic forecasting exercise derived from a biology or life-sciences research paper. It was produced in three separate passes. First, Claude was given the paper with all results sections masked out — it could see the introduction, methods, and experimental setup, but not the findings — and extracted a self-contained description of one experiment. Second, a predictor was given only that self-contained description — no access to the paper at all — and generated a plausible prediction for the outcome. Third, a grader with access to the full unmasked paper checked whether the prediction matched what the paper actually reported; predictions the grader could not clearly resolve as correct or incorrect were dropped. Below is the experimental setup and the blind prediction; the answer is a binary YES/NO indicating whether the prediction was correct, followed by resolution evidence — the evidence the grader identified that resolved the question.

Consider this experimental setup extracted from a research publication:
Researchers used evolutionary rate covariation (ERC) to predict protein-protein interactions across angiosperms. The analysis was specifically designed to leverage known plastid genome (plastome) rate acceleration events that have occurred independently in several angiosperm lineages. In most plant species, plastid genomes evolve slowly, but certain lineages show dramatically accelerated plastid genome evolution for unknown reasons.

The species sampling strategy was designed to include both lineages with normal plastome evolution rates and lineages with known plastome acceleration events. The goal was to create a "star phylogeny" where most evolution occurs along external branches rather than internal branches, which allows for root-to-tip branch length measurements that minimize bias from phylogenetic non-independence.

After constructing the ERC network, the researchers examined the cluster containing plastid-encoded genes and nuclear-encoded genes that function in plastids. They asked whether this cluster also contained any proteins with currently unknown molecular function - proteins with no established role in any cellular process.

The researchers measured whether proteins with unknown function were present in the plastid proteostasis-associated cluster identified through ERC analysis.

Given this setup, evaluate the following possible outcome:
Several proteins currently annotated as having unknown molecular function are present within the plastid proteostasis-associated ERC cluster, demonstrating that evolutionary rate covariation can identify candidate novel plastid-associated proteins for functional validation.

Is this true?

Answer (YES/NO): YES